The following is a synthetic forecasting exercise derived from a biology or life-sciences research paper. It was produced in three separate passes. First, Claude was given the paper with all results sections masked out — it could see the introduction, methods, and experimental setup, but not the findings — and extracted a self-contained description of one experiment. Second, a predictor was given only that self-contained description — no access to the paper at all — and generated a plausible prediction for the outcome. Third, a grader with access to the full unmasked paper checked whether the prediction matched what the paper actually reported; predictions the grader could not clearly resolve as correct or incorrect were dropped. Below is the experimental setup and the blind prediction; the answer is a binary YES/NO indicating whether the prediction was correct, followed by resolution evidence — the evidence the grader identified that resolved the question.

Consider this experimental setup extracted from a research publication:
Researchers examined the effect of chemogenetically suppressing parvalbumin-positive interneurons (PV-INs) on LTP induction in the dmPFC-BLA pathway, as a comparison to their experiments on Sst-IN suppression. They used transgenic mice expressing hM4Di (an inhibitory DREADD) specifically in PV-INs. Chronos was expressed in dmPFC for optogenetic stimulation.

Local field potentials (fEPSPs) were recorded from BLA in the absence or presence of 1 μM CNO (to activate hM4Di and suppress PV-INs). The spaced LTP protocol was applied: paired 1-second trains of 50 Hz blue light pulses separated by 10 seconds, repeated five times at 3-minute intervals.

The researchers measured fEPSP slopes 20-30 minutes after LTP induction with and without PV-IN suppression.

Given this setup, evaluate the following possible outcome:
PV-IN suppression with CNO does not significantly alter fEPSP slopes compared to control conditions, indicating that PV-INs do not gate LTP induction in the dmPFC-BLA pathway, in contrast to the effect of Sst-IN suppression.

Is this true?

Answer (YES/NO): YES